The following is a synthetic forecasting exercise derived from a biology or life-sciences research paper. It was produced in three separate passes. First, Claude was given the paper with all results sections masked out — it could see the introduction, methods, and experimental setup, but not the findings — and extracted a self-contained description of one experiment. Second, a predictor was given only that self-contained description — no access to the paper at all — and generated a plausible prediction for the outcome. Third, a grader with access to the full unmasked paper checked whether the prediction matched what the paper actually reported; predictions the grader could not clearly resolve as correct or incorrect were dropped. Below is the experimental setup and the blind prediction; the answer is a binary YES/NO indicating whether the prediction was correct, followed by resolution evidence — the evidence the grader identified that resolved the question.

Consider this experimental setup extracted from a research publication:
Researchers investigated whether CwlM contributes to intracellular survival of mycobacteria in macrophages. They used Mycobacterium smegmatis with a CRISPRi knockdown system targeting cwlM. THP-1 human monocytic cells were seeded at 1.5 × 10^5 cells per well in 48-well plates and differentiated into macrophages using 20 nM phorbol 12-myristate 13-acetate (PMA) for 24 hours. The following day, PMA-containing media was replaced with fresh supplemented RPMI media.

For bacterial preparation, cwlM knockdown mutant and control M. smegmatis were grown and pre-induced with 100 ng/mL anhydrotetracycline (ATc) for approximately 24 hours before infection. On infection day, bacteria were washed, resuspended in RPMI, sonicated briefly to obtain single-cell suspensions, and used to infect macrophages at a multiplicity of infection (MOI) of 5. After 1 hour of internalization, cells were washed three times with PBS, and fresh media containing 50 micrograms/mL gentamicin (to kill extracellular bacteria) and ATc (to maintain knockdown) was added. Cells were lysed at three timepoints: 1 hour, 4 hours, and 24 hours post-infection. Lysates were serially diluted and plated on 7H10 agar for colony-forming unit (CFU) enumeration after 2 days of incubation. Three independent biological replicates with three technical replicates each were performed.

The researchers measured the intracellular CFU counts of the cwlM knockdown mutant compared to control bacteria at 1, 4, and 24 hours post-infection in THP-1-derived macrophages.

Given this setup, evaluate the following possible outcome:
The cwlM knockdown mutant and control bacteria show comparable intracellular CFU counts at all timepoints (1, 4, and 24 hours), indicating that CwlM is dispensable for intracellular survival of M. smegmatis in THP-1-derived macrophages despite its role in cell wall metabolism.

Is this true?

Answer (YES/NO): NO